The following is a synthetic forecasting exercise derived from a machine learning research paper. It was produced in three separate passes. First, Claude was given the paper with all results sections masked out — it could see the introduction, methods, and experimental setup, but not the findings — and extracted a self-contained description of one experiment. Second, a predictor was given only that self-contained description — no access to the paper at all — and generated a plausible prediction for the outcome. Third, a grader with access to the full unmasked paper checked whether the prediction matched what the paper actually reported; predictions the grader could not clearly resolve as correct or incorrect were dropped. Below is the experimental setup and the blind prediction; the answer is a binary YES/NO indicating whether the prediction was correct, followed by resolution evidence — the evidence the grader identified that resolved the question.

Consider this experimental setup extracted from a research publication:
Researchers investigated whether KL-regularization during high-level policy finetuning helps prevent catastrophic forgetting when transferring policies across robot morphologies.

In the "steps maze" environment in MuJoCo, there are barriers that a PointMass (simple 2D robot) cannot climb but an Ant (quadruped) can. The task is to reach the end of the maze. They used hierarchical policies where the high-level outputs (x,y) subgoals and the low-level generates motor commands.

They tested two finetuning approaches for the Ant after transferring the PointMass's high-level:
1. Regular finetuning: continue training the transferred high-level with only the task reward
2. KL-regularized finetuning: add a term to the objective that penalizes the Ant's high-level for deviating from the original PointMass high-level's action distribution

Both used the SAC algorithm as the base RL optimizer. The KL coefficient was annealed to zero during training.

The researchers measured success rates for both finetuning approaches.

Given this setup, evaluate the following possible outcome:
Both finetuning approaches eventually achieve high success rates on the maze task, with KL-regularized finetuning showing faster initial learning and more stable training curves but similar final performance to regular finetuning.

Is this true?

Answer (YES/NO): NO